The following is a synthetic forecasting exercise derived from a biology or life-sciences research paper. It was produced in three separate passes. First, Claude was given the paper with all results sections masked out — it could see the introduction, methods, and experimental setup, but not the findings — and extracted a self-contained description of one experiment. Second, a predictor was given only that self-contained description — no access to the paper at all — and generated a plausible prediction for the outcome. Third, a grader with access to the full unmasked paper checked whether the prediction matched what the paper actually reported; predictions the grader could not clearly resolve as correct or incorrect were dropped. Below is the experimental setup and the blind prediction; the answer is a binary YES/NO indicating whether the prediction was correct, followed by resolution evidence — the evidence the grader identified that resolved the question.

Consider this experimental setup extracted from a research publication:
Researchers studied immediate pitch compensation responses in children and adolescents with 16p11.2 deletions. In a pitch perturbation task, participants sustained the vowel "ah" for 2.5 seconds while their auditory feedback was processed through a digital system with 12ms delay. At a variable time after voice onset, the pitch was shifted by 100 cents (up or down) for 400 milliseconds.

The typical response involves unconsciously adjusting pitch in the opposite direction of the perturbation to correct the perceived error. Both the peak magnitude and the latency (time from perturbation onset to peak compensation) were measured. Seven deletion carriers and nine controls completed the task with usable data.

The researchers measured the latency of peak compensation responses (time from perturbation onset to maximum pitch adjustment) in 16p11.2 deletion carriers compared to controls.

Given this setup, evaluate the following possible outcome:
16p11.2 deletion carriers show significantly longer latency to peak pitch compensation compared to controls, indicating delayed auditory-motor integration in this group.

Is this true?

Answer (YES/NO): NO